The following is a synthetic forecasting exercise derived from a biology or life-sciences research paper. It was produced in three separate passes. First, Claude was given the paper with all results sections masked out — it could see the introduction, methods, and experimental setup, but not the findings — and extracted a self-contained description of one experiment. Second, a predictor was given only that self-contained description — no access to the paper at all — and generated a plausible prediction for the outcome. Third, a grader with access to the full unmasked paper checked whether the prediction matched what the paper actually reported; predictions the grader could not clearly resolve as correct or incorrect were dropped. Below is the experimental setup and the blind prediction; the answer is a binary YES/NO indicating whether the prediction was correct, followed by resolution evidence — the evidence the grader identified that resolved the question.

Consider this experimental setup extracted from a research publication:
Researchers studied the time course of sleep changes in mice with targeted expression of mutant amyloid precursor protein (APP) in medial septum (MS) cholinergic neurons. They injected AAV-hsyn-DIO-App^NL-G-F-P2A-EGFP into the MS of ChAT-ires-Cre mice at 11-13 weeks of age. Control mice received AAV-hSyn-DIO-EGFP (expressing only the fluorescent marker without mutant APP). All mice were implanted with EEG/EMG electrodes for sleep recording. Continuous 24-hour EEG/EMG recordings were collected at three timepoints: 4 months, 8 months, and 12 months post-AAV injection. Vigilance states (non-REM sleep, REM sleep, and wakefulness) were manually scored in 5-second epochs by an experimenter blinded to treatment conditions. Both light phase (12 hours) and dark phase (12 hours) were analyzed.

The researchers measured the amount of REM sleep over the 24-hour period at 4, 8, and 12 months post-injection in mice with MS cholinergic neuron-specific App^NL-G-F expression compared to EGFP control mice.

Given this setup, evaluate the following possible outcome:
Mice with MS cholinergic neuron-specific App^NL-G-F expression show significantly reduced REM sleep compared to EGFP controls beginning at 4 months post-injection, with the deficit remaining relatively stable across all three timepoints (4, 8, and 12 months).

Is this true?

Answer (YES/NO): NO